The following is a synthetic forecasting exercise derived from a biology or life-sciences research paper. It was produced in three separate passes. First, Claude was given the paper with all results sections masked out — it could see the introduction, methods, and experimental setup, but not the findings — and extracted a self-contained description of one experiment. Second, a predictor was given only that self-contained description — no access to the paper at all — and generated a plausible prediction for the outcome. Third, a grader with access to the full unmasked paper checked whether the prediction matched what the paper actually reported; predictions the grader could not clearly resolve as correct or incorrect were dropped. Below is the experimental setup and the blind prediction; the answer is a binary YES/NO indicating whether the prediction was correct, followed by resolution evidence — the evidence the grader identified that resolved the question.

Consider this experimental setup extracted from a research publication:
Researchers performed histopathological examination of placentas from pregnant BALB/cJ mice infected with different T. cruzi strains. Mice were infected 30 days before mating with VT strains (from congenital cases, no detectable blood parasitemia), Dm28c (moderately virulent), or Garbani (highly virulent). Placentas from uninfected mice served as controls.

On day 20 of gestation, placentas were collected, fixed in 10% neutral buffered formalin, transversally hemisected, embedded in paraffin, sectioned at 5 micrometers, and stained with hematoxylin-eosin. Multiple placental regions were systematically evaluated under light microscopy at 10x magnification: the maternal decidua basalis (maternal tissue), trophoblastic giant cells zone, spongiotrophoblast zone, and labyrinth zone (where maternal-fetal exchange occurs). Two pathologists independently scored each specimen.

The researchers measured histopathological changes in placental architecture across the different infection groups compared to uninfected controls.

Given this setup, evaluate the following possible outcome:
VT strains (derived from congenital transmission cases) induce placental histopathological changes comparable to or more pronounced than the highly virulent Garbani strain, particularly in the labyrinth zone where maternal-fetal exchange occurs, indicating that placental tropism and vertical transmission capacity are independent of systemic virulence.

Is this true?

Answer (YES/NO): NO